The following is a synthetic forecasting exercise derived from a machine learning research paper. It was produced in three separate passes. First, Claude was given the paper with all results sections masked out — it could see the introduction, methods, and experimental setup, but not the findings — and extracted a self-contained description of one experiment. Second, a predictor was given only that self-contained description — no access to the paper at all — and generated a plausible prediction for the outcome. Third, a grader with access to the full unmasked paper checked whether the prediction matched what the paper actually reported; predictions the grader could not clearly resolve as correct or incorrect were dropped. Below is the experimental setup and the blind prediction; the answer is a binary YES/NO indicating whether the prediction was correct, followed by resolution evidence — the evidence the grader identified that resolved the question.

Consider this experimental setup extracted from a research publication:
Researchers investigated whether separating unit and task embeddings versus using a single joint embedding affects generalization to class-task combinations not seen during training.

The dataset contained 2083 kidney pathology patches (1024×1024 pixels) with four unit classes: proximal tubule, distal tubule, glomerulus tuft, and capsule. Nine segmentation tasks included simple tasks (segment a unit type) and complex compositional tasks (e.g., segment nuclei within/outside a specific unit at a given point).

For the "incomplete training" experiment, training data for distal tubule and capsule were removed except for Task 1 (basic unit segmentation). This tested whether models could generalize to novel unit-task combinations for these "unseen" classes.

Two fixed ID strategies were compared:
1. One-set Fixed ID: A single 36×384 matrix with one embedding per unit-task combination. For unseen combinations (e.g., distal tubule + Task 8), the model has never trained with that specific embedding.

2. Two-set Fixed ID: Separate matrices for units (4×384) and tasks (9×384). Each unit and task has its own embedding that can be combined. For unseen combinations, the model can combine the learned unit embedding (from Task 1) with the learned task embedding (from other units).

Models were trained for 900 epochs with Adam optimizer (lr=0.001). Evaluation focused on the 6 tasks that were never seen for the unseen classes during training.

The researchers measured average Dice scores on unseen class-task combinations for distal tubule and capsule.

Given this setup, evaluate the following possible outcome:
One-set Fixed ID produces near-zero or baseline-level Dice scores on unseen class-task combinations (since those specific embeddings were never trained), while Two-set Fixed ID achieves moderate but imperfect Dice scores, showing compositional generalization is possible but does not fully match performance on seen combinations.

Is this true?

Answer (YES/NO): YES